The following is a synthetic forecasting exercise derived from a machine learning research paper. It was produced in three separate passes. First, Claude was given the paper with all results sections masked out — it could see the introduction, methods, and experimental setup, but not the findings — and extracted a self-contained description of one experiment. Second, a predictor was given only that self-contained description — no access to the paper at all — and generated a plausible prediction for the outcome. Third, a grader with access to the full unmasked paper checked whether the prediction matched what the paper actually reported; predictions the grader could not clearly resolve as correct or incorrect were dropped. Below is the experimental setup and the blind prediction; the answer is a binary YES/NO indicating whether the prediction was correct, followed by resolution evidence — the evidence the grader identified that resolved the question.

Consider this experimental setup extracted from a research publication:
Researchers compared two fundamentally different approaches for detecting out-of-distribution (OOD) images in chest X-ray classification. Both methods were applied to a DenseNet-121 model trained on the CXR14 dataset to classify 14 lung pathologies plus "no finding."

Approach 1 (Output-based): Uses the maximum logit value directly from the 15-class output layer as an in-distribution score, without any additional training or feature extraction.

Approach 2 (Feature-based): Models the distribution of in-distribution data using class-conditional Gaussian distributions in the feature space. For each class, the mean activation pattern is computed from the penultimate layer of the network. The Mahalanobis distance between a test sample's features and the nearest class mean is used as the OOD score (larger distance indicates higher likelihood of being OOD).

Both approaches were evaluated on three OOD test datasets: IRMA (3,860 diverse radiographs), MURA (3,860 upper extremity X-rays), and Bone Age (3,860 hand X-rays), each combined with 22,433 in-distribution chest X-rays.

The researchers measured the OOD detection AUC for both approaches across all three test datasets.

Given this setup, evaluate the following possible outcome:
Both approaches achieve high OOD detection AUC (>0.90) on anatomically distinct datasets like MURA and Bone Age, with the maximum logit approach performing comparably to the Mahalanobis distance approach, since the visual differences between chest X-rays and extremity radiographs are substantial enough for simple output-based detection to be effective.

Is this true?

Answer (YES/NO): NO